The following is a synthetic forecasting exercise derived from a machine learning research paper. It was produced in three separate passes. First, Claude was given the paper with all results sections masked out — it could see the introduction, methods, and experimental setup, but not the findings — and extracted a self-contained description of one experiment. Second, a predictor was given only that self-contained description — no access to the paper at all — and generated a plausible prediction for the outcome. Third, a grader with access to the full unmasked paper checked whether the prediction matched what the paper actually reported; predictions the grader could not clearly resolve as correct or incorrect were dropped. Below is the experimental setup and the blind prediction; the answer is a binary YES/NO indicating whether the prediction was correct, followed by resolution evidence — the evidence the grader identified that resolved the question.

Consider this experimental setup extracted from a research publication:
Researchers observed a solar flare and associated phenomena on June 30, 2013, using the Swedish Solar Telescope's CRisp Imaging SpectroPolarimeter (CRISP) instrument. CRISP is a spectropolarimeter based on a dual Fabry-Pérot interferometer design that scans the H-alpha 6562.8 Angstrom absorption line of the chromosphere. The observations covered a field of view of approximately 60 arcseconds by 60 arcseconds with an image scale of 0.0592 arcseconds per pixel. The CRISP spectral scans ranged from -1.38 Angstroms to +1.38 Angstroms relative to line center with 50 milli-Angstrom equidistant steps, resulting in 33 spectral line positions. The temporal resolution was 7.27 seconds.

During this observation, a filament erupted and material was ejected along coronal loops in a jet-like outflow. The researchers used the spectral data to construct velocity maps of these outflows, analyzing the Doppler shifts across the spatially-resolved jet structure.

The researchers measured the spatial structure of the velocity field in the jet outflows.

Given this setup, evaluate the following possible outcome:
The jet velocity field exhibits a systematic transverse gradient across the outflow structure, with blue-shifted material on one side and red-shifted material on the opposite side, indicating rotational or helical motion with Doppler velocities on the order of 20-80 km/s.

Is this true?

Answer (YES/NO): NO